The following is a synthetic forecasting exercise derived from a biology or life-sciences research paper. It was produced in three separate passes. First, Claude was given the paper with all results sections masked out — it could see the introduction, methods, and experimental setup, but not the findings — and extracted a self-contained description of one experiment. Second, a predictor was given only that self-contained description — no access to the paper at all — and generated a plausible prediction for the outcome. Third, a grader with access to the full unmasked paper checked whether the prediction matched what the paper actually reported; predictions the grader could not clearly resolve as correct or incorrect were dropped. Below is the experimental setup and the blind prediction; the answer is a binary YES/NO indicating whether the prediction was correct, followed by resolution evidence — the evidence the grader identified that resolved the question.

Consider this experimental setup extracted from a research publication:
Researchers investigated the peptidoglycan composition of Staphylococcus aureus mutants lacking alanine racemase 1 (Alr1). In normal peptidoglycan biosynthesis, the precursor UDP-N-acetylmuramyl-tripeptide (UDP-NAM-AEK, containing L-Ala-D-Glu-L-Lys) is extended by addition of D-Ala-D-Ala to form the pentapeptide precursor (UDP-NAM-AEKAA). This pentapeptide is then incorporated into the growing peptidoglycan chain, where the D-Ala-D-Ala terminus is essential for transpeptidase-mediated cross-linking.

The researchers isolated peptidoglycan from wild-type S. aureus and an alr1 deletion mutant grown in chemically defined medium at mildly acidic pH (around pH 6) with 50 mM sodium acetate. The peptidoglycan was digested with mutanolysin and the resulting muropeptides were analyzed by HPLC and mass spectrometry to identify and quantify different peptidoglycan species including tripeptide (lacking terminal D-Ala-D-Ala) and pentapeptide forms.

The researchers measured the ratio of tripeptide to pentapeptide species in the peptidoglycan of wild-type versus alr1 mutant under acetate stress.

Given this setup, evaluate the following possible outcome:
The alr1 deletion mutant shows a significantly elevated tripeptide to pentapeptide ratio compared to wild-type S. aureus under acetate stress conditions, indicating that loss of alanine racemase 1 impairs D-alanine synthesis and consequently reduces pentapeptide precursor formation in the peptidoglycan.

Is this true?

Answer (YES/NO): YES